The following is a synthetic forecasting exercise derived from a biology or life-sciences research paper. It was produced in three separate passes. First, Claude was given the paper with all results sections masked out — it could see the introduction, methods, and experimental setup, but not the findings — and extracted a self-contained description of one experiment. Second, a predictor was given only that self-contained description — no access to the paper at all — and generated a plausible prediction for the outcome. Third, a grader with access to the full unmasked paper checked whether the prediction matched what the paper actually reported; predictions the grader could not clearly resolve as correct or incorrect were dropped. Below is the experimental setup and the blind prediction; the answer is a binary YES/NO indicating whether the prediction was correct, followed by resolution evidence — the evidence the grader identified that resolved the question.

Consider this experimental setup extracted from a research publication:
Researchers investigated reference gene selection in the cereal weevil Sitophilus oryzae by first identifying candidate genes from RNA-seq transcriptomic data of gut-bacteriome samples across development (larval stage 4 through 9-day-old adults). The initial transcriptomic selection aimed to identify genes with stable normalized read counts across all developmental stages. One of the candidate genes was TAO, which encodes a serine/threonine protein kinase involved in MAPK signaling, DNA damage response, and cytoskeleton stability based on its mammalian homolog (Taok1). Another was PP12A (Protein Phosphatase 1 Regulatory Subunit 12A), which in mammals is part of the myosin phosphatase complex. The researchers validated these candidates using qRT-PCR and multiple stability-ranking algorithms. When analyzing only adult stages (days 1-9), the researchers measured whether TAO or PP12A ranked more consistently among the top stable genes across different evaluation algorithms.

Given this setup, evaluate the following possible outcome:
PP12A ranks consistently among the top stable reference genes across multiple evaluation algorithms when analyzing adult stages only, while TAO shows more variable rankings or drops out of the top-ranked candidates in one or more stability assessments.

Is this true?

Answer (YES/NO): NO